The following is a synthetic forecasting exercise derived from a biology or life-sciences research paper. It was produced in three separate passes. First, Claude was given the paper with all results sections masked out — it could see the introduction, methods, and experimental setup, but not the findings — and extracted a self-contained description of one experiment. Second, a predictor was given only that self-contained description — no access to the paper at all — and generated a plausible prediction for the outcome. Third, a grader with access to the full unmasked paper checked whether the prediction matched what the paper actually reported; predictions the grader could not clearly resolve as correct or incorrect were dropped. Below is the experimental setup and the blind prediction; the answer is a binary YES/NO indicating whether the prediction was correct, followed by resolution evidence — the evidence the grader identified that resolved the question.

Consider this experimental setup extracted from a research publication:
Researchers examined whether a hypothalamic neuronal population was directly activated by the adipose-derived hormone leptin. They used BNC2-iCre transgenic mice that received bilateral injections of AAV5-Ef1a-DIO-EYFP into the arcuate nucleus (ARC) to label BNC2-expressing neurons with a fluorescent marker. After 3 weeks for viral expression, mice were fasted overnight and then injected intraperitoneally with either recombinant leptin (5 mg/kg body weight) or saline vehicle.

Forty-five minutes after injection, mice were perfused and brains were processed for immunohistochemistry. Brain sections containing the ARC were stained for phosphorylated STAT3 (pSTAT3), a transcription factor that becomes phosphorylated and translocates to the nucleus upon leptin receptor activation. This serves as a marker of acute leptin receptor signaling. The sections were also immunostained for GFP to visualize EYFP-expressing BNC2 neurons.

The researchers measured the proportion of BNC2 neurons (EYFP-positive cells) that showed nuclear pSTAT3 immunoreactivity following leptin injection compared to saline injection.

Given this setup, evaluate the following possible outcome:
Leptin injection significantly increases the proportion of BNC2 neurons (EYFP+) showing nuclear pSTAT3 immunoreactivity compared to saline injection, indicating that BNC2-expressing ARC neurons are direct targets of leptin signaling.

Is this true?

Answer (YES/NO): YES